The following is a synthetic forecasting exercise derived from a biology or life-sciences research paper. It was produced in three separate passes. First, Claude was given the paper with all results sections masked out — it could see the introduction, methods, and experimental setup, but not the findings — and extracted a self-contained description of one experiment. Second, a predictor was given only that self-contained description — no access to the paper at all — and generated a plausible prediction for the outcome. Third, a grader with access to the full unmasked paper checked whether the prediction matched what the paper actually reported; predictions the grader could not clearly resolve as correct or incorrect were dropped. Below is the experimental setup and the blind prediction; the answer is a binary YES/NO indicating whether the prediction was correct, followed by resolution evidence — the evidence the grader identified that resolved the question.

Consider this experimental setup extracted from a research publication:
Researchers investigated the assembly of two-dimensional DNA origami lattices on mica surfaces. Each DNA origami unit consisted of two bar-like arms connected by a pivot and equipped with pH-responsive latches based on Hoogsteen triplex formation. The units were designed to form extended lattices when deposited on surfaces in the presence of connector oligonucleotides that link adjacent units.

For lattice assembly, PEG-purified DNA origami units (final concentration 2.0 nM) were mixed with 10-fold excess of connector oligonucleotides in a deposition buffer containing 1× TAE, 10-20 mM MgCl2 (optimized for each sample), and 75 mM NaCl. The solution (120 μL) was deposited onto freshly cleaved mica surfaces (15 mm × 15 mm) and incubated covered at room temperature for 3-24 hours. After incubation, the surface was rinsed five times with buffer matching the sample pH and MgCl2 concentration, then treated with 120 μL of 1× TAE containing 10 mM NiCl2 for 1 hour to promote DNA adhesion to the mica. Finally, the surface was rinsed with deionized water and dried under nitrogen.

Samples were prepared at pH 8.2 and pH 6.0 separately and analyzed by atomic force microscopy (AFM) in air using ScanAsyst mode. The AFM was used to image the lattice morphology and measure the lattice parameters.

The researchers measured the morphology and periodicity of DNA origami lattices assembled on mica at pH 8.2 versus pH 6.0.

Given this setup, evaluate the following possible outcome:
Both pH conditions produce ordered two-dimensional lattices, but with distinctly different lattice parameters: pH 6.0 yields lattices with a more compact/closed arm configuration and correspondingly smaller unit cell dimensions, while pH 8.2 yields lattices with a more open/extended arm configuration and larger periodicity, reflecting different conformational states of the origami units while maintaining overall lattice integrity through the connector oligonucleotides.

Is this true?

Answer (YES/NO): YES